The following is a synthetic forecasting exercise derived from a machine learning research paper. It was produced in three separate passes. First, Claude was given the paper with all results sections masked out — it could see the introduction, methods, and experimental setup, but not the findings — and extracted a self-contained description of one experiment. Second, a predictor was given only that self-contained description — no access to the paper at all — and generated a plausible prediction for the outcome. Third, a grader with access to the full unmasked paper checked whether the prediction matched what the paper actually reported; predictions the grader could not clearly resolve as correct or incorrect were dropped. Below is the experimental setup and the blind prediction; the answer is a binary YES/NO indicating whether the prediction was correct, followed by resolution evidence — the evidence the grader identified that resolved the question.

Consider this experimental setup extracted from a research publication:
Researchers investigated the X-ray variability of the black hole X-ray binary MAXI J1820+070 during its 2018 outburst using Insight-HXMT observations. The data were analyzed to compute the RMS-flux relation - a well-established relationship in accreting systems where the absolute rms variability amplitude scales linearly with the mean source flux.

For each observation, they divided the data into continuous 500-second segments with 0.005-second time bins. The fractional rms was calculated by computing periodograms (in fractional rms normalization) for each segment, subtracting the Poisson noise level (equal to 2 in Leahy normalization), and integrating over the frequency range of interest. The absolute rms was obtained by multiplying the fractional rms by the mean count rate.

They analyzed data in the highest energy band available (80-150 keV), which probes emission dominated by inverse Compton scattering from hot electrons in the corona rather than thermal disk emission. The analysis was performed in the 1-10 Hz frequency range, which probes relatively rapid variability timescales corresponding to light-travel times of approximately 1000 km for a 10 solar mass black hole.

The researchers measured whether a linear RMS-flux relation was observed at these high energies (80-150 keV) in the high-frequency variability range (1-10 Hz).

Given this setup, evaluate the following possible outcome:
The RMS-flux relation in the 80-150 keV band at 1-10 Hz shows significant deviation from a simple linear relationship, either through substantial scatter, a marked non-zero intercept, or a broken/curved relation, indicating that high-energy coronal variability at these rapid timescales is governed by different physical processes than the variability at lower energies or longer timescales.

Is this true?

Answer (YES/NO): NO